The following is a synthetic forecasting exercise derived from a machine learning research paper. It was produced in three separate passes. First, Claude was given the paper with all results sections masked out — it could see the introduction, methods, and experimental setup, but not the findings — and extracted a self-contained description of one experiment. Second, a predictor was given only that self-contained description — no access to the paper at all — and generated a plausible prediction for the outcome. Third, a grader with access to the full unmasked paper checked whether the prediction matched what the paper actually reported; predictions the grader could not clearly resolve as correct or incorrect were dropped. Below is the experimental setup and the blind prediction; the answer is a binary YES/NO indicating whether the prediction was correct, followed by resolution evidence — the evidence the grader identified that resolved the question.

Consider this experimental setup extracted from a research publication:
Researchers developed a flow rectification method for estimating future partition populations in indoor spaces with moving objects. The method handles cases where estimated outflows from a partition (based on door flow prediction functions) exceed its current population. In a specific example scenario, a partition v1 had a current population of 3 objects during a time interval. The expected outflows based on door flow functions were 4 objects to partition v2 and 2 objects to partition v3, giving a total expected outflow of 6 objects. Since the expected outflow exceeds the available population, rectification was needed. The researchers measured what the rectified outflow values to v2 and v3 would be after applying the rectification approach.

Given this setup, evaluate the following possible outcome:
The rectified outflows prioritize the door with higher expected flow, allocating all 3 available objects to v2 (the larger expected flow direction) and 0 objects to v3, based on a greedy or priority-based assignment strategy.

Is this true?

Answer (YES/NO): NO